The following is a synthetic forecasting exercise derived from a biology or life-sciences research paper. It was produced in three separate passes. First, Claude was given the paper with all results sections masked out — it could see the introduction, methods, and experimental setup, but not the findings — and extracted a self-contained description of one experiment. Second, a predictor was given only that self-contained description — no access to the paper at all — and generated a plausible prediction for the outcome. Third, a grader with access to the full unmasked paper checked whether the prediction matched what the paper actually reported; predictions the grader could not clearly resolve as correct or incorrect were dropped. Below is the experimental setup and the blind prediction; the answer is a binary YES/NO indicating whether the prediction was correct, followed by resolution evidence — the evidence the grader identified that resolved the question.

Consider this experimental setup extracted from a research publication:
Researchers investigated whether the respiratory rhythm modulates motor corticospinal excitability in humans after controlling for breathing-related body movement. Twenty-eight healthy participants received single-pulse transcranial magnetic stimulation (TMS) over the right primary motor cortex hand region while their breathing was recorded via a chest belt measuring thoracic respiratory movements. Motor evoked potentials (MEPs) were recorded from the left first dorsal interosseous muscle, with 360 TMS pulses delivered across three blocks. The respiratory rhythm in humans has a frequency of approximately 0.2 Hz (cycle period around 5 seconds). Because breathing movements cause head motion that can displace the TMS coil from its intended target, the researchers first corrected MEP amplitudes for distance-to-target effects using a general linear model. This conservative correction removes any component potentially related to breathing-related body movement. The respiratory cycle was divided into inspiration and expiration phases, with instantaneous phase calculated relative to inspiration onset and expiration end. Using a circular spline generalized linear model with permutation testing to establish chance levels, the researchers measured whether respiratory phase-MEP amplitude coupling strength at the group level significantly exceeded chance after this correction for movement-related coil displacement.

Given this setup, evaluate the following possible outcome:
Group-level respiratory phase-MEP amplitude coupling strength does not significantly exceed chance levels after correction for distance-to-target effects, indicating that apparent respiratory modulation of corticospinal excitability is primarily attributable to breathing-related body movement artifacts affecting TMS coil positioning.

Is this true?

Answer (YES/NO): NO